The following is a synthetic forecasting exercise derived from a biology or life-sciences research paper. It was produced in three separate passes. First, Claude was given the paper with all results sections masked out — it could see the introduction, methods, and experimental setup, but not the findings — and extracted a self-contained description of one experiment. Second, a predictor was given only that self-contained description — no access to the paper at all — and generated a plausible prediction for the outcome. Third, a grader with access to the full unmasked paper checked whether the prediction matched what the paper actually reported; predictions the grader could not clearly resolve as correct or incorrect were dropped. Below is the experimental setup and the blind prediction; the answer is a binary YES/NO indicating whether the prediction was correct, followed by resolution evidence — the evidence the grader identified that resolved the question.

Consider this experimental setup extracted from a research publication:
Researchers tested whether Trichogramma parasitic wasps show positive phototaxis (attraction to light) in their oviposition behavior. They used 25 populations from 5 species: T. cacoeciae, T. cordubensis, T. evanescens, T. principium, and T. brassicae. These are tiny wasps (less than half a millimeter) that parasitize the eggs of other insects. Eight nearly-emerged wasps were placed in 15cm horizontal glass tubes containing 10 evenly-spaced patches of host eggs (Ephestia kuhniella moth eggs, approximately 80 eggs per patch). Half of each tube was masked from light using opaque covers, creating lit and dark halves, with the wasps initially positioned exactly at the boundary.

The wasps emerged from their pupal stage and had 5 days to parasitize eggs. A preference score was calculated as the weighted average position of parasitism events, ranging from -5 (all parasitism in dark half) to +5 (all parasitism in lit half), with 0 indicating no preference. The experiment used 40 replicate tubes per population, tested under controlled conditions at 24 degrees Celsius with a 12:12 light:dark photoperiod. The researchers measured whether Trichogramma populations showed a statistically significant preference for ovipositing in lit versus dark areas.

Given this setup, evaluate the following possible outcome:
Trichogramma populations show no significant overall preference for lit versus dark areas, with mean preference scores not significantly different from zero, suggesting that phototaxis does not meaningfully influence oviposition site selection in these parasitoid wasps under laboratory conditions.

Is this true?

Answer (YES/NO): NO